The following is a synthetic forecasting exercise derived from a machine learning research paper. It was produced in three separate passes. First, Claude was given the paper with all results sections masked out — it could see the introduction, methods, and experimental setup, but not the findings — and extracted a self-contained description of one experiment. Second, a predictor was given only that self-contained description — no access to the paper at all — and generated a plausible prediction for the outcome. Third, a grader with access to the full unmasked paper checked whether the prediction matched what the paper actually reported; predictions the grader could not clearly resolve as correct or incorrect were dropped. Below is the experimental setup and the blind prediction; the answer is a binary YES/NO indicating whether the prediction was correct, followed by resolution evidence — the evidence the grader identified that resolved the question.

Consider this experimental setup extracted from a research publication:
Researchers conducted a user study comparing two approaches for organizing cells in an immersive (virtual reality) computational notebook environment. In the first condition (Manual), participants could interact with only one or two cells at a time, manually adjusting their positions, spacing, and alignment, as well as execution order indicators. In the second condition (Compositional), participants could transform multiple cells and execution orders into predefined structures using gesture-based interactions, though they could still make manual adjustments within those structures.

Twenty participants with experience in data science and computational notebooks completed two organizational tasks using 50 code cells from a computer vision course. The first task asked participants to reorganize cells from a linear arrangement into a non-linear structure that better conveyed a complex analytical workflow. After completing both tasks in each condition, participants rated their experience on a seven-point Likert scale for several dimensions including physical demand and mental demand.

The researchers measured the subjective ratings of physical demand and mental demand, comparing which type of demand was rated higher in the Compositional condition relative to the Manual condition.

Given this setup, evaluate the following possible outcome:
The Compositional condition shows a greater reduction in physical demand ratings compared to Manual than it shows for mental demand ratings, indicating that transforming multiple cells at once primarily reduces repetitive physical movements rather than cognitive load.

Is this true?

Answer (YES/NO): YES